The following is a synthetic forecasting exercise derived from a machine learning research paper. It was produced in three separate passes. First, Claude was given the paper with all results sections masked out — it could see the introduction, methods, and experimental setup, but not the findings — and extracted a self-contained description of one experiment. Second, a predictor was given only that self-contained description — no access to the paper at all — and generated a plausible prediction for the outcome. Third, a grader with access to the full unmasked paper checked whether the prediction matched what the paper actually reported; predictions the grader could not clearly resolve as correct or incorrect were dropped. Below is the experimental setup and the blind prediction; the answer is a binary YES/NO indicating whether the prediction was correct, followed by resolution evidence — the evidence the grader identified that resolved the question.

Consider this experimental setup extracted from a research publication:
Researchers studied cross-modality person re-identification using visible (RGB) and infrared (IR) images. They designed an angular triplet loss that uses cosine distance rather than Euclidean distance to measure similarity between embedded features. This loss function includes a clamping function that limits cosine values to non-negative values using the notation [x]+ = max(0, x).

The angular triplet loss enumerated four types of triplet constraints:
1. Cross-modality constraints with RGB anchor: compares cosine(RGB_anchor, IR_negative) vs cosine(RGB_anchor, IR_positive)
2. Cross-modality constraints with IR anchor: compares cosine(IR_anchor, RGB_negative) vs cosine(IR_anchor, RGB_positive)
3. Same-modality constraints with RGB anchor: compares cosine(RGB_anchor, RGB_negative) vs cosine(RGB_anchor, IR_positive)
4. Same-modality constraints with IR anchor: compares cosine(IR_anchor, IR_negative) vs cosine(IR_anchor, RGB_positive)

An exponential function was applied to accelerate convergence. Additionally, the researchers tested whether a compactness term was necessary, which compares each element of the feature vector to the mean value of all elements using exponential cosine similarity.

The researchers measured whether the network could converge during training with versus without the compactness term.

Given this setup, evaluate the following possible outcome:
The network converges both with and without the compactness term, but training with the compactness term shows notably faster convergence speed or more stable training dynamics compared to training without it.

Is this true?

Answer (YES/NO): NO